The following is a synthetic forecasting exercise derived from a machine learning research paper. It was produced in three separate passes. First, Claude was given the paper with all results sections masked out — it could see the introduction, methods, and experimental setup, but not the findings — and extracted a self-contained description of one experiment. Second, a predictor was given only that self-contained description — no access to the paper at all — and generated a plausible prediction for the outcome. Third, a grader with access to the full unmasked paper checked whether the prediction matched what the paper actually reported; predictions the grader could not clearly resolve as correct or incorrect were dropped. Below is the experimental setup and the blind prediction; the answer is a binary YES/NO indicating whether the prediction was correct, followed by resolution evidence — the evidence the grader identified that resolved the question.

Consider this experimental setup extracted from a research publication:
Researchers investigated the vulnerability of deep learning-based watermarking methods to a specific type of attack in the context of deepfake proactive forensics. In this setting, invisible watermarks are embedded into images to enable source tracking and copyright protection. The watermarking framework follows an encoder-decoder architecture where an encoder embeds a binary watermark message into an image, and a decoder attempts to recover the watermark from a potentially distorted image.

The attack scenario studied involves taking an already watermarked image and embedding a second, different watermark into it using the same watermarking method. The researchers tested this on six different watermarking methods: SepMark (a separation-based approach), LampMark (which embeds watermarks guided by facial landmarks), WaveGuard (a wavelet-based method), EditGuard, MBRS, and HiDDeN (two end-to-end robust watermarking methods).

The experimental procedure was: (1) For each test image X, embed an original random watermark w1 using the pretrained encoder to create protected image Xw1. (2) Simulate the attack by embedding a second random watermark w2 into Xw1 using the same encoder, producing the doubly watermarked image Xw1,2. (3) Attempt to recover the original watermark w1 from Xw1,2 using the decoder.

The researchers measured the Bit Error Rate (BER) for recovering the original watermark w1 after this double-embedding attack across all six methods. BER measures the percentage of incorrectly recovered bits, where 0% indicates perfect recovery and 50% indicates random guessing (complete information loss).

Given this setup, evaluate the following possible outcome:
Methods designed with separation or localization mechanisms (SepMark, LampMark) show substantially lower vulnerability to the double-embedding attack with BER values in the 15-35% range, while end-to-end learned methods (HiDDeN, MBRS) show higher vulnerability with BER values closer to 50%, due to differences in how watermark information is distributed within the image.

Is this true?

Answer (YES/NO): NO